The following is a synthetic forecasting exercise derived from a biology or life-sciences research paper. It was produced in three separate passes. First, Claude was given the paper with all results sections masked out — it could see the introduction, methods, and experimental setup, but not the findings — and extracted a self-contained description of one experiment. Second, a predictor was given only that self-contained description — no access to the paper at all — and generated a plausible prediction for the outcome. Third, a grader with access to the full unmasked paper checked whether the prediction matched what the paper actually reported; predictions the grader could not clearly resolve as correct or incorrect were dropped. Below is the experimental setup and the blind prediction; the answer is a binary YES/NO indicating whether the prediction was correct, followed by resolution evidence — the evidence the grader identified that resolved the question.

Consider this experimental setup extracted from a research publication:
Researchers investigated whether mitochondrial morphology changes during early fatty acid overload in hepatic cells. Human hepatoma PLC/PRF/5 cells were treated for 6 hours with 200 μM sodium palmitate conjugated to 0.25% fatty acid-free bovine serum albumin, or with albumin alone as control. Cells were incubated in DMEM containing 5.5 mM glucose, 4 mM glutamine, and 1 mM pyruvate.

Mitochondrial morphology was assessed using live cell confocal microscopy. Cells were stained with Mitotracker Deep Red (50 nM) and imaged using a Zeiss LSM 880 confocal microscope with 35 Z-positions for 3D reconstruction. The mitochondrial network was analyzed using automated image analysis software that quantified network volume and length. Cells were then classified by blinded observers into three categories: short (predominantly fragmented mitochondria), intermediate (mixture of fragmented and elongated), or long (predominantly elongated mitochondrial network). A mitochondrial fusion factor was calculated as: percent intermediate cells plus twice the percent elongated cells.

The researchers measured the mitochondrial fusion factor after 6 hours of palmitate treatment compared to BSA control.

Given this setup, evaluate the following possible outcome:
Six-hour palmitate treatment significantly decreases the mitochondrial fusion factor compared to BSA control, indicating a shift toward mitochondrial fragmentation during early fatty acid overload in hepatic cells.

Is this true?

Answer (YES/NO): YES